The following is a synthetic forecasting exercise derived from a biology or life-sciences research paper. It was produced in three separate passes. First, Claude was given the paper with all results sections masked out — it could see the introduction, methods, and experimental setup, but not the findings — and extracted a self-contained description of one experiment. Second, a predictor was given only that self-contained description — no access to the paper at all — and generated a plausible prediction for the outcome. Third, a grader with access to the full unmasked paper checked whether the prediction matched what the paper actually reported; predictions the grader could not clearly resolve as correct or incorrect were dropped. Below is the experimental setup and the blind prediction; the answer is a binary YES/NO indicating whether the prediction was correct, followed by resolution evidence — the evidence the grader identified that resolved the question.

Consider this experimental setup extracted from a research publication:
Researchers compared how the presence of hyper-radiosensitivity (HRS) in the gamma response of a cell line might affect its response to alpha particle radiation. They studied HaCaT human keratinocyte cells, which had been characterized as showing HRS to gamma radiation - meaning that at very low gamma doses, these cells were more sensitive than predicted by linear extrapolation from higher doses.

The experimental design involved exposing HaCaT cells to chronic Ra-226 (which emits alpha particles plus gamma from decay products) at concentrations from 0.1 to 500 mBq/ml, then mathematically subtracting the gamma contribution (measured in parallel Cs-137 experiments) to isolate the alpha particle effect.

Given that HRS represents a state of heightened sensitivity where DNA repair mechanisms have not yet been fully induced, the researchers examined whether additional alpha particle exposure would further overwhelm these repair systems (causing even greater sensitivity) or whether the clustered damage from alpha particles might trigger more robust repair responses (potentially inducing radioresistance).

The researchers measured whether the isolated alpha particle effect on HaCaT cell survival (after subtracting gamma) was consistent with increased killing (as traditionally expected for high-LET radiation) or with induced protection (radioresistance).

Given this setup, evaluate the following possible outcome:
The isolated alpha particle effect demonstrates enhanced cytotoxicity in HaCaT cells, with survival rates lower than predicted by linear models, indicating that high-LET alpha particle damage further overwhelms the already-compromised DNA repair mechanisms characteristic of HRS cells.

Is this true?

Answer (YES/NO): NO